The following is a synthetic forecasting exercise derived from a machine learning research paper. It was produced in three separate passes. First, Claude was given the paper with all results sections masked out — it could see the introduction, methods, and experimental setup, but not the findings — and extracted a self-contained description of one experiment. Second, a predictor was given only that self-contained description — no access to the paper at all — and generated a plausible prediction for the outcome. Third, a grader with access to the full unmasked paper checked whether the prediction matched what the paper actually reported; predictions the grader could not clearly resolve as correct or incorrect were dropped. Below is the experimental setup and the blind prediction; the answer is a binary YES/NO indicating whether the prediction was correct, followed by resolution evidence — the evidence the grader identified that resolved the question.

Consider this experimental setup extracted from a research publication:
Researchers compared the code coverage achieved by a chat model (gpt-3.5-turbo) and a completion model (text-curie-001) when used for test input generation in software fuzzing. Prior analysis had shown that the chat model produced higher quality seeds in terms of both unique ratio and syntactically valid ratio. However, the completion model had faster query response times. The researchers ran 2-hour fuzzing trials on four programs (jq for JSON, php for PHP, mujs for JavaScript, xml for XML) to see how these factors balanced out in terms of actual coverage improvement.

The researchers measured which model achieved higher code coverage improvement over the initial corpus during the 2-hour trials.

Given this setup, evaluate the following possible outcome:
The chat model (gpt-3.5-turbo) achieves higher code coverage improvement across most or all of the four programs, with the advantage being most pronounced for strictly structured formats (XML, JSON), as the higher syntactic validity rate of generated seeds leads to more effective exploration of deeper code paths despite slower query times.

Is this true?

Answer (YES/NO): NO